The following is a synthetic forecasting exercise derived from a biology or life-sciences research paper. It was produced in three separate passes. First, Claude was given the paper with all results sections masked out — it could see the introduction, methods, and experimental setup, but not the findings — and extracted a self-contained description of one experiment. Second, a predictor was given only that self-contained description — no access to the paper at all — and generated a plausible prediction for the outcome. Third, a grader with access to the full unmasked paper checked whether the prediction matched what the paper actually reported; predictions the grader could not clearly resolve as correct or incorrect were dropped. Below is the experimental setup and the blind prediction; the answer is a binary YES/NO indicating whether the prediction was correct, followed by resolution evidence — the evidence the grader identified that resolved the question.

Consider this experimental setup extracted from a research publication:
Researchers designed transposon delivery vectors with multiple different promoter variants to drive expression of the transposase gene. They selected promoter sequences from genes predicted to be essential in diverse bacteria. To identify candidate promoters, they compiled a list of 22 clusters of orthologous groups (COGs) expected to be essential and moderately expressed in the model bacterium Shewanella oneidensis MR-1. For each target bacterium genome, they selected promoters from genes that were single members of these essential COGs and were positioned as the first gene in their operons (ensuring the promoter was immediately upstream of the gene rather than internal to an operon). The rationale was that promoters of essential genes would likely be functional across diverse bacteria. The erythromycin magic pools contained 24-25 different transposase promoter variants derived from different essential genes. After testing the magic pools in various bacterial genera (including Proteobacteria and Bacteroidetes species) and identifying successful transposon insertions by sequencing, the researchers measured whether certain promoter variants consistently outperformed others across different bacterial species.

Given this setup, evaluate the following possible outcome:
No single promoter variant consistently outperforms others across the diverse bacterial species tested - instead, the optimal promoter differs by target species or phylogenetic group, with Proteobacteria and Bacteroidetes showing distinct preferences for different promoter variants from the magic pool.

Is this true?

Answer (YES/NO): YES